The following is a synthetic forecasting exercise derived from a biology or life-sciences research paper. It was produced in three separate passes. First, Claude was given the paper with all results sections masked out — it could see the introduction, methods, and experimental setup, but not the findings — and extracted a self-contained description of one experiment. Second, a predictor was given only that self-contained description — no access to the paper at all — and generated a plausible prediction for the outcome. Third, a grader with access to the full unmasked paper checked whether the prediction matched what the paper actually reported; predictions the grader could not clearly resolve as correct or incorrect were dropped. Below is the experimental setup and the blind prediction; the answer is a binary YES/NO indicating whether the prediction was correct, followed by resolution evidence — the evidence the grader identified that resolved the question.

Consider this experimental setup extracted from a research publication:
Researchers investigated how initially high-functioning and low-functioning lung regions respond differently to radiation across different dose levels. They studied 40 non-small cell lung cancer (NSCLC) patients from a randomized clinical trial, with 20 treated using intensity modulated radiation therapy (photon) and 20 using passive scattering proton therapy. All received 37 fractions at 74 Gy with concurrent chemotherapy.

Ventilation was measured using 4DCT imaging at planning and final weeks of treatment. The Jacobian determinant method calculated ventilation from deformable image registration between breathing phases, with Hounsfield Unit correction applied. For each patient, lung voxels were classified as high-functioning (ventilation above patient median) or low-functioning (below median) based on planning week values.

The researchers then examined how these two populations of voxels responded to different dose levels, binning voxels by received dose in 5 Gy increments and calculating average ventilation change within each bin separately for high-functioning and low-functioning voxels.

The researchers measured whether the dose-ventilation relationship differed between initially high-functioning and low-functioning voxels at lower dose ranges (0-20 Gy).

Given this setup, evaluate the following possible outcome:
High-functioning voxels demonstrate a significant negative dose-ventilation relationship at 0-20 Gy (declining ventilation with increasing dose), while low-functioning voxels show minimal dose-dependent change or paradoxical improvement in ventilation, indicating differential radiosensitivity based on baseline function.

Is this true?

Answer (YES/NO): NO